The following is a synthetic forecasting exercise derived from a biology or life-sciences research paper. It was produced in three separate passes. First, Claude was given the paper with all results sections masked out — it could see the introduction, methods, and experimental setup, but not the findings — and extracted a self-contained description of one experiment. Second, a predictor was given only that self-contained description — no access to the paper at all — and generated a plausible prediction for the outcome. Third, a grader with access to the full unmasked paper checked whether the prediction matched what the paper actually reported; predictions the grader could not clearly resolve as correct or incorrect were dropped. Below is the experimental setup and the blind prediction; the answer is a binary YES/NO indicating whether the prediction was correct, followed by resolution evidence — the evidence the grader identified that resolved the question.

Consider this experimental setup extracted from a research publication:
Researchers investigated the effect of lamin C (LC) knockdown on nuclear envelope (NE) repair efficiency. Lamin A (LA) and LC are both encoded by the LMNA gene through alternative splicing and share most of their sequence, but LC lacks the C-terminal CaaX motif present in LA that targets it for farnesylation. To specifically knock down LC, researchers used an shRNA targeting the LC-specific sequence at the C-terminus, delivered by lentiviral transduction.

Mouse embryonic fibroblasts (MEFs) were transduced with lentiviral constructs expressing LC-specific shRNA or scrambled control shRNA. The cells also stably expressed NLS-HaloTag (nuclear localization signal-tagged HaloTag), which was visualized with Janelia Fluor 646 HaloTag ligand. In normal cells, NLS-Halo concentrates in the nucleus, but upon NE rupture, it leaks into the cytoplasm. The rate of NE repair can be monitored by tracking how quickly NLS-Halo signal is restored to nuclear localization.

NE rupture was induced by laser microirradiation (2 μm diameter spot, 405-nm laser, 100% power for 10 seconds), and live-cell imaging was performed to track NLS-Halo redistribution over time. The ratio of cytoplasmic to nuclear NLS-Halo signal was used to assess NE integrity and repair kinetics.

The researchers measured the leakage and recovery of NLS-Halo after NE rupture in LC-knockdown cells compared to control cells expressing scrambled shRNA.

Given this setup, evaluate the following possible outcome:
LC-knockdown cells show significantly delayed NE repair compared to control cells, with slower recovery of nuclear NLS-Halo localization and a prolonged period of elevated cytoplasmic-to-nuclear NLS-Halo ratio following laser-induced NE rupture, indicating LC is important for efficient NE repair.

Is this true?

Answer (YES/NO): YES